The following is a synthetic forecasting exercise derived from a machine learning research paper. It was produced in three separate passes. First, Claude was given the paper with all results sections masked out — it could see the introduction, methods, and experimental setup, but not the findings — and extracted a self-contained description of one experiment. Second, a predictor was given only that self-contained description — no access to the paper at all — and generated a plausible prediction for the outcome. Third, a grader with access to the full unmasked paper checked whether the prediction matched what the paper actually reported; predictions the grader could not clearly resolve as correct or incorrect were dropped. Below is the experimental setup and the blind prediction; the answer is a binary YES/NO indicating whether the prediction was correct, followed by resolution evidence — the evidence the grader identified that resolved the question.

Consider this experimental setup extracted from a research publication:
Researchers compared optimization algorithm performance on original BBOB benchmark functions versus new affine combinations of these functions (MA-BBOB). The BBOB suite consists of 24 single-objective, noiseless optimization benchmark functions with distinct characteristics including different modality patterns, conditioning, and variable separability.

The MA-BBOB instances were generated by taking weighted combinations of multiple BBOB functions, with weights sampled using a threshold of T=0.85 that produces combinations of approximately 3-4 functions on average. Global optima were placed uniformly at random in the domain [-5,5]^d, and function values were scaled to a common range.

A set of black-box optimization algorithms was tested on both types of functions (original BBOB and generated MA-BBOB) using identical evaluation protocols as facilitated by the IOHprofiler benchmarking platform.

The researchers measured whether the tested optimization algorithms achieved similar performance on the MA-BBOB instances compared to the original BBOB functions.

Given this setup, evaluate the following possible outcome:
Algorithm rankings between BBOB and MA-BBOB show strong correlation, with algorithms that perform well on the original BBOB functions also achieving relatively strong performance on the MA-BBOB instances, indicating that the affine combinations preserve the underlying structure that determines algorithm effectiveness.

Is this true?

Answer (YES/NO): YES